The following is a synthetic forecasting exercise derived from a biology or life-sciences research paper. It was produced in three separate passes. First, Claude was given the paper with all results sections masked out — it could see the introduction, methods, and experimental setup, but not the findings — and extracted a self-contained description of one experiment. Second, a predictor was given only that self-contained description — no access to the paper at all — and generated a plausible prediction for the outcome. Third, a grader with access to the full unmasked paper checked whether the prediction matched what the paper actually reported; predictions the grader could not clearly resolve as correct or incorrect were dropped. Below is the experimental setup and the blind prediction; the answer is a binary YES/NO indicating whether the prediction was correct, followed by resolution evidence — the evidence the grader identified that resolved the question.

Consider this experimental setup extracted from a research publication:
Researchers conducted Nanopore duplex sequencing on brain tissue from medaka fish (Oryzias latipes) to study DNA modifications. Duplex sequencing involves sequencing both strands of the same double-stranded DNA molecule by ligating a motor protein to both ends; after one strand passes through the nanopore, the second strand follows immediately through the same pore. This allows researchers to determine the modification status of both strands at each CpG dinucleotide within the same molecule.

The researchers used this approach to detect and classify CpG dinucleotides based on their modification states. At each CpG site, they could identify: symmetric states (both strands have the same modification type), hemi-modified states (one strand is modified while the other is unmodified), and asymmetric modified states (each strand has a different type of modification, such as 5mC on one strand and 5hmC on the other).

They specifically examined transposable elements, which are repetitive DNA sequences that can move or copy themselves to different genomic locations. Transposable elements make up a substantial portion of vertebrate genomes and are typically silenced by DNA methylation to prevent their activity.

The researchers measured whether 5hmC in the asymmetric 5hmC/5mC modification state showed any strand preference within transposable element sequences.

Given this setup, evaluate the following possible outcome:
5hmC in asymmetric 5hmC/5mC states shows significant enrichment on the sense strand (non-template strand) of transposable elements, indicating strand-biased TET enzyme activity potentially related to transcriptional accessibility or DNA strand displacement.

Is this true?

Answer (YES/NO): NO